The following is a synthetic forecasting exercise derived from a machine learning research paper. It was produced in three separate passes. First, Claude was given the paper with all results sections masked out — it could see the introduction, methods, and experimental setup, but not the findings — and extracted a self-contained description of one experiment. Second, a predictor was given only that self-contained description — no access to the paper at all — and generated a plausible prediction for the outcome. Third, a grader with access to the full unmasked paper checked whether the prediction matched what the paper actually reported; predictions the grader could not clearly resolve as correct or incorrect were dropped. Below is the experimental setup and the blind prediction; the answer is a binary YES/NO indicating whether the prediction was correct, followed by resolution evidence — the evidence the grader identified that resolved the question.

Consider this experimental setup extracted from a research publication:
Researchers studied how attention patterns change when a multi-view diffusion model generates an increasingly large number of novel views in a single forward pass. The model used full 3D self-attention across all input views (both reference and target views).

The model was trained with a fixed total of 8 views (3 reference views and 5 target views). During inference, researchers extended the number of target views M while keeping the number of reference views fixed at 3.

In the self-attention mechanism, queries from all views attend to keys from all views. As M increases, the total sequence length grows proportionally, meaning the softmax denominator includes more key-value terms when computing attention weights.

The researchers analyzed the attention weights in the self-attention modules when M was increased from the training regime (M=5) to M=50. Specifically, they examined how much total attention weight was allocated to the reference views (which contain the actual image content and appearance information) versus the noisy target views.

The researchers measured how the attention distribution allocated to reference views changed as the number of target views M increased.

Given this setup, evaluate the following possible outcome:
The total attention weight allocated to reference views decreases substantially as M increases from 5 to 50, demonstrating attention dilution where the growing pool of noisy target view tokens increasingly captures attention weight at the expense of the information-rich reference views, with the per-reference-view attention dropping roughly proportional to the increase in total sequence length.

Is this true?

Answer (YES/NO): YES